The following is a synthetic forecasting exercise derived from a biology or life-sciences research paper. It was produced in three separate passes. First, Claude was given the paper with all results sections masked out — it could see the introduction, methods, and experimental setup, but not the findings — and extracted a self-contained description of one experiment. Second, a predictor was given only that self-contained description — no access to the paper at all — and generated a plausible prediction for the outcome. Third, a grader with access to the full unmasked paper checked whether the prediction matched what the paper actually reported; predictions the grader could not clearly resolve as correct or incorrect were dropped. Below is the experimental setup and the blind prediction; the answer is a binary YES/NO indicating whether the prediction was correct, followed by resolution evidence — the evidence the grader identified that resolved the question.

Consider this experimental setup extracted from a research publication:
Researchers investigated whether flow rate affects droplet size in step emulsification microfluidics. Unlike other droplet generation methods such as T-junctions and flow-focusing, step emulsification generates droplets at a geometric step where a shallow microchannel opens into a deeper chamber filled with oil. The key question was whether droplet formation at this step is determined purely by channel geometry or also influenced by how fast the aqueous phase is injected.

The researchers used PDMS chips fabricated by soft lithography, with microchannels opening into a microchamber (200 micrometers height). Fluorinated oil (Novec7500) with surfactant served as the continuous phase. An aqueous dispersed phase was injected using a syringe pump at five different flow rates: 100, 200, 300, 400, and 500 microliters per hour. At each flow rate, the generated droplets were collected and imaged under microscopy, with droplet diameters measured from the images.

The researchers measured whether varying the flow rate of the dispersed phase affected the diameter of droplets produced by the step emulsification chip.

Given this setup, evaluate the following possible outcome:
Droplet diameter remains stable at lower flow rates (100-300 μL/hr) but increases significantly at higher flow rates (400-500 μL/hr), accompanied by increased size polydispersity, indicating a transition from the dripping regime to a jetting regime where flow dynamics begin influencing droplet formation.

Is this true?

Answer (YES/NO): NO